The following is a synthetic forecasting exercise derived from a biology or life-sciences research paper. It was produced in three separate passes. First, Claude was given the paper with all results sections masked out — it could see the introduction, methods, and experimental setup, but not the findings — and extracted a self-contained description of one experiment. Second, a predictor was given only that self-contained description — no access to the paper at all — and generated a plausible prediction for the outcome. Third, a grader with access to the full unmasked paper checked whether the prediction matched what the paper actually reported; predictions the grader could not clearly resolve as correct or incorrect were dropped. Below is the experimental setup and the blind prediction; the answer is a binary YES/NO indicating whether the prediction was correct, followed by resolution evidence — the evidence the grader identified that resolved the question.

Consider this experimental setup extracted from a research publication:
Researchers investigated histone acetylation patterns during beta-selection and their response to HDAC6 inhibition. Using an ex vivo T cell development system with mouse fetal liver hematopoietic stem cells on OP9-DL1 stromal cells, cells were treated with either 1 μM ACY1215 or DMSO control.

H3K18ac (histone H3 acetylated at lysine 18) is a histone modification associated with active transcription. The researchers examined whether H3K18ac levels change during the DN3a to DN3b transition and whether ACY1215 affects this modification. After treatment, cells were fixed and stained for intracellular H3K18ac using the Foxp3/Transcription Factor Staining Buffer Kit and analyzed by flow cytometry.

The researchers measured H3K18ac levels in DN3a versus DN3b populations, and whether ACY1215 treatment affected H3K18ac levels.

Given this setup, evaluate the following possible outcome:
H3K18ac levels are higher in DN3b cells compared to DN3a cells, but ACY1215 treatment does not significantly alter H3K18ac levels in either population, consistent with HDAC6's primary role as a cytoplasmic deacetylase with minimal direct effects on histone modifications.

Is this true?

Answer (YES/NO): NO